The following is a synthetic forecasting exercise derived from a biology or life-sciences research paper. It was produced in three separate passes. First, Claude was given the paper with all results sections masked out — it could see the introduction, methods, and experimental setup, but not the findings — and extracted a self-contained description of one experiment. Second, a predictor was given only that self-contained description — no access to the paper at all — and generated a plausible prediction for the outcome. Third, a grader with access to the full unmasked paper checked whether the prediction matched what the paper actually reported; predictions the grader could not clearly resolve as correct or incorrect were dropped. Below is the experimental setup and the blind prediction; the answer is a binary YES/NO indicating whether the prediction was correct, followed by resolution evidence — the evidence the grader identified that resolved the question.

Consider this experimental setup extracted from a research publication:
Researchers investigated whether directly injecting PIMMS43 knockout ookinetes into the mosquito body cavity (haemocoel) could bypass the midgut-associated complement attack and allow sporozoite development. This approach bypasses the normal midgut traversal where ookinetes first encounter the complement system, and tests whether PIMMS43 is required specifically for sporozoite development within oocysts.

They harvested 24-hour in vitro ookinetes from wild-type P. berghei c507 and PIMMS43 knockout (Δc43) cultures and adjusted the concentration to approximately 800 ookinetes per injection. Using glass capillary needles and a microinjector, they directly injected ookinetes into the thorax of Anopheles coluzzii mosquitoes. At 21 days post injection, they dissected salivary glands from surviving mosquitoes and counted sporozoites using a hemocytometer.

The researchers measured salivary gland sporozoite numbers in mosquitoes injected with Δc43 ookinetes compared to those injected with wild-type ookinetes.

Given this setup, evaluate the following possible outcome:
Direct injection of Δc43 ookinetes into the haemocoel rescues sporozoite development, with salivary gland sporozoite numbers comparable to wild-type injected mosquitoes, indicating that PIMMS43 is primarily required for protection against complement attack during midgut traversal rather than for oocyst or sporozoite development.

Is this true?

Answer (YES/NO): NO